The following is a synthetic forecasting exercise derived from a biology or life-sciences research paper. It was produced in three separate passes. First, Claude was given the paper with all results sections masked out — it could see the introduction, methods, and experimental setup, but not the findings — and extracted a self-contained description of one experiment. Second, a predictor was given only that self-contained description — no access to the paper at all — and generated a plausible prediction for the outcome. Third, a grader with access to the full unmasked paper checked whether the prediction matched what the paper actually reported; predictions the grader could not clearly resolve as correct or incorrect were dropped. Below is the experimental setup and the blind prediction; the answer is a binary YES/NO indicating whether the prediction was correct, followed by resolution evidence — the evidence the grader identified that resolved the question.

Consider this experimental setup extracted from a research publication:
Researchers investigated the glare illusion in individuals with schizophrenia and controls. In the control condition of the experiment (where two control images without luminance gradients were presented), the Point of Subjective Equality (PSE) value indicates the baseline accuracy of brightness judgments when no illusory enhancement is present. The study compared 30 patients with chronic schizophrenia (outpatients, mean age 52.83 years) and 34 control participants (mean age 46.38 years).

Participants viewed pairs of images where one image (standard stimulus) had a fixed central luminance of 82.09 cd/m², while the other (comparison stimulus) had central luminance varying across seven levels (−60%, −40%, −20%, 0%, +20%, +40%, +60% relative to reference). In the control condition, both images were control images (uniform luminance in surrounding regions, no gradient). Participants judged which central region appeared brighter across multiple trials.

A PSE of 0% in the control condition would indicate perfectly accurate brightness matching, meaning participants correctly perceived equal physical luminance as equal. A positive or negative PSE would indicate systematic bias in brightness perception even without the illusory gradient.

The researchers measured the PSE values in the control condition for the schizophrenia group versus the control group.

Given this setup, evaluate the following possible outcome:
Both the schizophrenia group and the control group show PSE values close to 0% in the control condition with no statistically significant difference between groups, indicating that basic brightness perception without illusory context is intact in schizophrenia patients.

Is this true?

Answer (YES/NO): YES